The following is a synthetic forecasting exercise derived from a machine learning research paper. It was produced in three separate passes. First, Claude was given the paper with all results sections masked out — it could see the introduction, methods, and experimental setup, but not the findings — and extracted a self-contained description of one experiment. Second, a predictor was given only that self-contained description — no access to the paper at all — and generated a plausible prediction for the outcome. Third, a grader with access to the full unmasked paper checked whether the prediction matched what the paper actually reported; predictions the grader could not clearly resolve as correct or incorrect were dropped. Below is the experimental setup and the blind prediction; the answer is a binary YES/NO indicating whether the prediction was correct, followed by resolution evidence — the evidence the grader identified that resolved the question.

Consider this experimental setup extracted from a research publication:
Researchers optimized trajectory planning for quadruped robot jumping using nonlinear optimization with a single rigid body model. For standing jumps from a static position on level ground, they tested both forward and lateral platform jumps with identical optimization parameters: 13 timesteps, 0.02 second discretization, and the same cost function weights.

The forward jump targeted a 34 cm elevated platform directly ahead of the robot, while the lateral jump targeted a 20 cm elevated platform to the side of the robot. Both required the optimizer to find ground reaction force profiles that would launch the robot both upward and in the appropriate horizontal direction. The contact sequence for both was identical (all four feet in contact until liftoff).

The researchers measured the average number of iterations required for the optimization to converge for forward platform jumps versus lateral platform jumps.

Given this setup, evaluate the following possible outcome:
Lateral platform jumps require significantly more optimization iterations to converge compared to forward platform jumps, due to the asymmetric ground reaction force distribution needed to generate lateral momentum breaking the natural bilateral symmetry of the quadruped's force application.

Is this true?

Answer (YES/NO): NO